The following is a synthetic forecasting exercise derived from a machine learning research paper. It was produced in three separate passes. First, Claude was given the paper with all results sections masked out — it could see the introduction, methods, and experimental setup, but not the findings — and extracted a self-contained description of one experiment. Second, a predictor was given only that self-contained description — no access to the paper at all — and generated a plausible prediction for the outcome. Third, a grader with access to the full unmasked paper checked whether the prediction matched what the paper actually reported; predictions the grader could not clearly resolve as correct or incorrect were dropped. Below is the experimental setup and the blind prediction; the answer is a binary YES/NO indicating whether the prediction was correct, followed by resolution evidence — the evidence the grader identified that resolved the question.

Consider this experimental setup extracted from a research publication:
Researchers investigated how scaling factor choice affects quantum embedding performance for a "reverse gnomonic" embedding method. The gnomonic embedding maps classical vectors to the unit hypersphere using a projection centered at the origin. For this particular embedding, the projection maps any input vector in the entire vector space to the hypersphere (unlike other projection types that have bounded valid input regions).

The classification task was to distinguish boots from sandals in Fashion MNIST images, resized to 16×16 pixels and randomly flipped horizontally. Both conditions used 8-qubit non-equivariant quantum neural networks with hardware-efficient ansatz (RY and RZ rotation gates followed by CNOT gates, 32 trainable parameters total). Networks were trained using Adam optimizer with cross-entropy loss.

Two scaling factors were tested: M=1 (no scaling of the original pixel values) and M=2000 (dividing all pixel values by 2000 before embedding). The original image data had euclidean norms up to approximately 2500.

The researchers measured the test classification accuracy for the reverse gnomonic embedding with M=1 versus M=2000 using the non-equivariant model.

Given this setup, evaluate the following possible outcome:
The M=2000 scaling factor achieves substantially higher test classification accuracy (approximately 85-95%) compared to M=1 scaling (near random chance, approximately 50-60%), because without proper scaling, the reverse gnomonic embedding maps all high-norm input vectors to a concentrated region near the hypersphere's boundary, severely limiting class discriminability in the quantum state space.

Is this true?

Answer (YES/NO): NO